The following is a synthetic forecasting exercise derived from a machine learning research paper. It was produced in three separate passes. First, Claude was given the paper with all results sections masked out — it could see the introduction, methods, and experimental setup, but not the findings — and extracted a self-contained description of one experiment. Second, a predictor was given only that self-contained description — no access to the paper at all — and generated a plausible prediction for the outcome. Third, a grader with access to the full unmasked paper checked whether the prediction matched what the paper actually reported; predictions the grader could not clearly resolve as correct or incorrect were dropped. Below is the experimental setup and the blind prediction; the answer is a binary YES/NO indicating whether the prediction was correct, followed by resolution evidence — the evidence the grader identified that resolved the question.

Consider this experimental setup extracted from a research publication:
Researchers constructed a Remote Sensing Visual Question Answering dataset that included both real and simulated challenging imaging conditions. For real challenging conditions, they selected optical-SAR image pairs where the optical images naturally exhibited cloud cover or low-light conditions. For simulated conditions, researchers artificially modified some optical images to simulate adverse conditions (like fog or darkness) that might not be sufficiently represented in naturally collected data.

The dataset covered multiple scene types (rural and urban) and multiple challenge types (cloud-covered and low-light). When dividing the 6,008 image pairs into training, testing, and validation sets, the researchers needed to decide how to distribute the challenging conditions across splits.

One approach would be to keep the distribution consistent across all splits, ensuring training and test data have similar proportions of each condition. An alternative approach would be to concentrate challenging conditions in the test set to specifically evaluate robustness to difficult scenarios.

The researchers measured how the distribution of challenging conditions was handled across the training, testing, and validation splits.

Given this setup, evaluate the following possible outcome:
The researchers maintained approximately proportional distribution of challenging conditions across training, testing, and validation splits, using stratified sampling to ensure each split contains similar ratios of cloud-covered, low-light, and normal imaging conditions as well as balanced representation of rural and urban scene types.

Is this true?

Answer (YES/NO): YES